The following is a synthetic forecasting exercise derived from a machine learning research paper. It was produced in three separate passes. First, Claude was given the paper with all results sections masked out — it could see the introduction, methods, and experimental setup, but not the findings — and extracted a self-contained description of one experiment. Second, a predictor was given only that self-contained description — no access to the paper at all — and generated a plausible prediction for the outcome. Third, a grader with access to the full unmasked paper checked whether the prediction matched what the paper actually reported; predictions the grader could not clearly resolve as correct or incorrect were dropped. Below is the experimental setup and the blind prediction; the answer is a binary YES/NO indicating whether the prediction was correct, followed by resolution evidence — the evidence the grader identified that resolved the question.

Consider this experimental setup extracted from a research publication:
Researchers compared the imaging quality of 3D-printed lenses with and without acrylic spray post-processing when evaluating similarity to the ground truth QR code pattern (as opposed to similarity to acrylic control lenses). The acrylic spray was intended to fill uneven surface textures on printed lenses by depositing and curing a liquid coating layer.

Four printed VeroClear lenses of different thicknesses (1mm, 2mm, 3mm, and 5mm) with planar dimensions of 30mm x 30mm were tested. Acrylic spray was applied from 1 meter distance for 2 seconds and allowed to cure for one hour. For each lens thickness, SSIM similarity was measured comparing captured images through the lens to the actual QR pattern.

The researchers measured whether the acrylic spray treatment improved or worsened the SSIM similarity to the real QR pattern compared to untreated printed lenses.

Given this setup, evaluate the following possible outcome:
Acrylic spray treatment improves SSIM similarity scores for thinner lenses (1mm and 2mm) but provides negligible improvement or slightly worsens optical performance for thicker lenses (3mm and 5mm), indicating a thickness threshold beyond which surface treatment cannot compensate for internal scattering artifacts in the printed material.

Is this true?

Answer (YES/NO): NO